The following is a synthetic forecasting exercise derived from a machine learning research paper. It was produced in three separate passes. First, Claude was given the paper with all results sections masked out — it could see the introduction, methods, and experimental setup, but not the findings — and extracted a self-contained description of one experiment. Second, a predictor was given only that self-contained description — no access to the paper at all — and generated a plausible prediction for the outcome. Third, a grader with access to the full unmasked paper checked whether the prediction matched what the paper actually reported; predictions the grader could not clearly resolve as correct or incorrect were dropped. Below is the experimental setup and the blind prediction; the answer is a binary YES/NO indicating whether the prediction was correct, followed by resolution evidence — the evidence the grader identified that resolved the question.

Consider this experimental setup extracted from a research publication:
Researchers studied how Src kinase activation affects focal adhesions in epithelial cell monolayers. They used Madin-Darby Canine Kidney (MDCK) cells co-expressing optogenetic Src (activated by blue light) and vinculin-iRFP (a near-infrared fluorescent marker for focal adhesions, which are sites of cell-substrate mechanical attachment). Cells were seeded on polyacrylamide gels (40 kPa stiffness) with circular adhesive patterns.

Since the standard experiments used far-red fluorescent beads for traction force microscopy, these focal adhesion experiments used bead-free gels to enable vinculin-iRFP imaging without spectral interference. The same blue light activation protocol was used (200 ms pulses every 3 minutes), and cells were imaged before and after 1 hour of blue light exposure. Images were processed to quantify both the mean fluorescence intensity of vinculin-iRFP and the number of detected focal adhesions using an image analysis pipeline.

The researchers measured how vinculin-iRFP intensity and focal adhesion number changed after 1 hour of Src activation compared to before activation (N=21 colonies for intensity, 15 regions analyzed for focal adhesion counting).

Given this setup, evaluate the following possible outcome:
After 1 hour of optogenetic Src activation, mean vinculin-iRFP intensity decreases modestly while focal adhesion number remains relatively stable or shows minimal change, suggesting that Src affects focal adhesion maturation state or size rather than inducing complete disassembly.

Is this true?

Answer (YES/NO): NO